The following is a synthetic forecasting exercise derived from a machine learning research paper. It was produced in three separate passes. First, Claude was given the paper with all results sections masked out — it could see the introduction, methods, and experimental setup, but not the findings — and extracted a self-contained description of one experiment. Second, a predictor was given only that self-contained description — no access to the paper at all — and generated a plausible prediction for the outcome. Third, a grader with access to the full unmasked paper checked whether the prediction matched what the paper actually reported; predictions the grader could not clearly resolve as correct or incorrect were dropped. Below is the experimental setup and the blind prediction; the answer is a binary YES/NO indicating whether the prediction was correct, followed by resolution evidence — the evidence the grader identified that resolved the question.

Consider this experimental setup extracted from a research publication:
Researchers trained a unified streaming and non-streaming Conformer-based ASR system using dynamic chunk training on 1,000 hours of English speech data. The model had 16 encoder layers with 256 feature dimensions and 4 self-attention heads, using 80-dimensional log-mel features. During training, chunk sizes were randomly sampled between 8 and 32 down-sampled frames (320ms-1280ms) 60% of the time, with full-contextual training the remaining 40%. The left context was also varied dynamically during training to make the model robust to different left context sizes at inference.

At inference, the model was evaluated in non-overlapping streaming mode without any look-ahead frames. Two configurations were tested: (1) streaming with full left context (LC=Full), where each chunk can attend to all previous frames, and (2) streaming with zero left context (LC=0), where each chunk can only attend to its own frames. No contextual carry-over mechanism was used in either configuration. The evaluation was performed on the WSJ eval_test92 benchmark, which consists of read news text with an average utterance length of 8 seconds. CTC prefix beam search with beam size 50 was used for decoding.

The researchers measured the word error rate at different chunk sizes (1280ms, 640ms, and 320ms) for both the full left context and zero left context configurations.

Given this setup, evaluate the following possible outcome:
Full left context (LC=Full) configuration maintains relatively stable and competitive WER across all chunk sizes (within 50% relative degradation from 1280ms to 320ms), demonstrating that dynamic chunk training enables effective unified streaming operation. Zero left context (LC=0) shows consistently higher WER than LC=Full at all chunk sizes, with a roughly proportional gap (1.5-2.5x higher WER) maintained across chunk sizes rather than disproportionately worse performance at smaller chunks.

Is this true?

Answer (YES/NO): NO